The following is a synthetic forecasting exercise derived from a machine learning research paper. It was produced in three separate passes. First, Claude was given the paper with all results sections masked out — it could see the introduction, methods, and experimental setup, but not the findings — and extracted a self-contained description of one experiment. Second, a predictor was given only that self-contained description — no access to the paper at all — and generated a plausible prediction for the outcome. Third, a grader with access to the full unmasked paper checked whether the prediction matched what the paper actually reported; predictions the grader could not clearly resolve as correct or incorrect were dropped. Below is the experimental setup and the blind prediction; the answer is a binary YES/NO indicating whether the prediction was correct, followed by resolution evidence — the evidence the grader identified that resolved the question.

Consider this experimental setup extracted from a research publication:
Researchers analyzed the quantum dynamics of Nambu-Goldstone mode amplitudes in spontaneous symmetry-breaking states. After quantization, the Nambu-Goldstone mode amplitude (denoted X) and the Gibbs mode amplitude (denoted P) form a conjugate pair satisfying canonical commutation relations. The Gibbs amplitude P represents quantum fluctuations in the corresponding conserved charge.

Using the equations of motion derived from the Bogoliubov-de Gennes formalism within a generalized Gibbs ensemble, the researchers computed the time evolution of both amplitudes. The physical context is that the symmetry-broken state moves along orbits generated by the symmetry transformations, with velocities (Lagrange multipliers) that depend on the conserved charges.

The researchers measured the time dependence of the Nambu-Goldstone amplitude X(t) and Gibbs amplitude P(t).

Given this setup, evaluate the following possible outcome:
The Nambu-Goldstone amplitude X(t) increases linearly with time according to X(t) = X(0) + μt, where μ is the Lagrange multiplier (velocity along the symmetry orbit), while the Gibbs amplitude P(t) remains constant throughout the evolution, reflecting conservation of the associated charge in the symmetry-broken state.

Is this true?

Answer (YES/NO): NO